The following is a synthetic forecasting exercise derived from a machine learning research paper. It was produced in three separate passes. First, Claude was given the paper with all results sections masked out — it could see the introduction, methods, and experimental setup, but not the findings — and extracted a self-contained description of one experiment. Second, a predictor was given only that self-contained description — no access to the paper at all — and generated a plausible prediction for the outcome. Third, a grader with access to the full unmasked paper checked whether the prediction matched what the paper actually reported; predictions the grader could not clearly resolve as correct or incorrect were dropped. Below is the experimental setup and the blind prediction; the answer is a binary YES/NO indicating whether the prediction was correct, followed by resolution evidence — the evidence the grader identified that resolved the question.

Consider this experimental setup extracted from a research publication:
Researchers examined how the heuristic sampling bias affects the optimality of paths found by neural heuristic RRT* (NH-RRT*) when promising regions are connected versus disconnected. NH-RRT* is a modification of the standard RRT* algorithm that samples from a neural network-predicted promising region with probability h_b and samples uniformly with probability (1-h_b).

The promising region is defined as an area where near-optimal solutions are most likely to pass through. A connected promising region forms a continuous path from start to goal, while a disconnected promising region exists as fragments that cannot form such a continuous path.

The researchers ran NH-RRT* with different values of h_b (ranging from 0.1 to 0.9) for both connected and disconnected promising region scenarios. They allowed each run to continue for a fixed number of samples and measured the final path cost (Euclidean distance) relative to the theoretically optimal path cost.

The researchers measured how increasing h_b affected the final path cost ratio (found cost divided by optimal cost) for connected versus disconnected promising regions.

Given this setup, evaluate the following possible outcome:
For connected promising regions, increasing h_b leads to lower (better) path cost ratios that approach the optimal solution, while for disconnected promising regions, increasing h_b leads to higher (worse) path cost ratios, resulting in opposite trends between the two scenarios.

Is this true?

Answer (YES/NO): NO